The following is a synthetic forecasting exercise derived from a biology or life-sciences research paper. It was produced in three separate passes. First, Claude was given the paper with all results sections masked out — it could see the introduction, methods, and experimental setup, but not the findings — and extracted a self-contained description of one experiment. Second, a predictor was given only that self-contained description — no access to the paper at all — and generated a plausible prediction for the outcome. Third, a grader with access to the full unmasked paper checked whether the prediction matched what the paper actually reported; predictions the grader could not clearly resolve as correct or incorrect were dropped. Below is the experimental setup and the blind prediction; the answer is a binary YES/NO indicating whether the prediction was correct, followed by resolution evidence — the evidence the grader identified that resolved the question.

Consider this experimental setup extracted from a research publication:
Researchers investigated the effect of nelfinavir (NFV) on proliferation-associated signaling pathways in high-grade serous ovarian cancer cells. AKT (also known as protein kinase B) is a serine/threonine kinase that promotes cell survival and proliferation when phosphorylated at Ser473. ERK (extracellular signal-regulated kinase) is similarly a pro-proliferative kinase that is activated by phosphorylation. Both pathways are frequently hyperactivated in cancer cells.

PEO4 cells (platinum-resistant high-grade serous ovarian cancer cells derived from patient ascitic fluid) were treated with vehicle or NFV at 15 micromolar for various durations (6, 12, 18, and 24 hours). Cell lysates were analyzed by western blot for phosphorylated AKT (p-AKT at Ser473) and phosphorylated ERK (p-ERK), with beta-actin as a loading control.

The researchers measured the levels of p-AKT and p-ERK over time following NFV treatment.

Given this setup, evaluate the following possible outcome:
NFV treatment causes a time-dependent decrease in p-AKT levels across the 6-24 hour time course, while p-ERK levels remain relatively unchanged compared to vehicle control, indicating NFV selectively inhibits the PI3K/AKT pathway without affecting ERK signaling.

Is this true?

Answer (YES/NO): NO